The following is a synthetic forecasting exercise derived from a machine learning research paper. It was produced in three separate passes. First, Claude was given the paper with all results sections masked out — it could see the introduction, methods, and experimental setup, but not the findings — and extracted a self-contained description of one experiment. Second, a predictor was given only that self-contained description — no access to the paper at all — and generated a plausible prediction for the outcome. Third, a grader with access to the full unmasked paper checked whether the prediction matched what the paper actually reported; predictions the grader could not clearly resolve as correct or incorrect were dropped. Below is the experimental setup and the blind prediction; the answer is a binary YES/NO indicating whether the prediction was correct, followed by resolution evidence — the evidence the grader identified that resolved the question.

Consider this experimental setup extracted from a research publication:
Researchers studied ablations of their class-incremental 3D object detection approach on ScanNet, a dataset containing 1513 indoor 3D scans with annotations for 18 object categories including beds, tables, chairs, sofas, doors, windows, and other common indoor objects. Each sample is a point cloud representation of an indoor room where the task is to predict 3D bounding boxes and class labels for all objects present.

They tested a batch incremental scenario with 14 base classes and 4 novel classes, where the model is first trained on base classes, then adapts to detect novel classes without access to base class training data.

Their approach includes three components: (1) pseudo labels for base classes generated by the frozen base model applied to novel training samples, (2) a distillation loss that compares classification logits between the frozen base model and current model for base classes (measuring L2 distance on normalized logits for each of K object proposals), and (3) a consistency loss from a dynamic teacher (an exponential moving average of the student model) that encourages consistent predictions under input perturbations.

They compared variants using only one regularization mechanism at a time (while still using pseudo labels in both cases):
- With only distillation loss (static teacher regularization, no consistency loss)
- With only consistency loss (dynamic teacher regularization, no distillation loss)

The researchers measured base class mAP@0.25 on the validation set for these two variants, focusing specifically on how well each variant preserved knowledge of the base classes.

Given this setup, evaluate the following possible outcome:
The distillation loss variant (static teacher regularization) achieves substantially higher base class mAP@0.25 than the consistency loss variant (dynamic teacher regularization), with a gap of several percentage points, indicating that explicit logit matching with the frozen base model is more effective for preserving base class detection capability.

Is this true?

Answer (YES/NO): NO